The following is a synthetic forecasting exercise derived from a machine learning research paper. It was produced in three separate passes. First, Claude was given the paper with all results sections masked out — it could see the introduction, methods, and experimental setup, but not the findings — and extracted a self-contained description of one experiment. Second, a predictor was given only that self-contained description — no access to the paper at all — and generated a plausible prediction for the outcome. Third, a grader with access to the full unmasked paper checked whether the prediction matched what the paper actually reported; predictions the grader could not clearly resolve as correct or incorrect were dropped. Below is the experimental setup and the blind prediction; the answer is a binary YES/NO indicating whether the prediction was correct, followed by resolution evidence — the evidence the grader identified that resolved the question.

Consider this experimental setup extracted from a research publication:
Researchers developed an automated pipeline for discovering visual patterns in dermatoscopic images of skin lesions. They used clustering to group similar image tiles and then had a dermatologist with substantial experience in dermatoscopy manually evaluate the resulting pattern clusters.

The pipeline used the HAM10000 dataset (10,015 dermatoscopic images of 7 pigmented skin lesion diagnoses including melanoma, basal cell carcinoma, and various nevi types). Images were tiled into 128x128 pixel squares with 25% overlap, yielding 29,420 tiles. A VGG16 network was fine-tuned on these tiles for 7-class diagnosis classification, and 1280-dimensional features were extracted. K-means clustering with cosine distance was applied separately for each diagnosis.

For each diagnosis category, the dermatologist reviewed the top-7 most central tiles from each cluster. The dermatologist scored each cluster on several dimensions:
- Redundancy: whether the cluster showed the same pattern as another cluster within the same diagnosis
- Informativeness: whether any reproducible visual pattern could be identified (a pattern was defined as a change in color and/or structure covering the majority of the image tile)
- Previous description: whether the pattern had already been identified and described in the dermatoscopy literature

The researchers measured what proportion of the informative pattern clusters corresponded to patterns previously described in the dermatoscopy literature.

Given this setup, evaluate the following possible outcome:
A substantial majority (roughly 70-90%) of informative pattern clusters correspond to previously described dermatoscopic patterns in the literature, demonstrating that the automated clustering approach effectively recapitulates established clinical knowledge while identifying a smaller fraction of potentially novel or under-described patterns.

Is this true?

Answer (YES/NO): NO